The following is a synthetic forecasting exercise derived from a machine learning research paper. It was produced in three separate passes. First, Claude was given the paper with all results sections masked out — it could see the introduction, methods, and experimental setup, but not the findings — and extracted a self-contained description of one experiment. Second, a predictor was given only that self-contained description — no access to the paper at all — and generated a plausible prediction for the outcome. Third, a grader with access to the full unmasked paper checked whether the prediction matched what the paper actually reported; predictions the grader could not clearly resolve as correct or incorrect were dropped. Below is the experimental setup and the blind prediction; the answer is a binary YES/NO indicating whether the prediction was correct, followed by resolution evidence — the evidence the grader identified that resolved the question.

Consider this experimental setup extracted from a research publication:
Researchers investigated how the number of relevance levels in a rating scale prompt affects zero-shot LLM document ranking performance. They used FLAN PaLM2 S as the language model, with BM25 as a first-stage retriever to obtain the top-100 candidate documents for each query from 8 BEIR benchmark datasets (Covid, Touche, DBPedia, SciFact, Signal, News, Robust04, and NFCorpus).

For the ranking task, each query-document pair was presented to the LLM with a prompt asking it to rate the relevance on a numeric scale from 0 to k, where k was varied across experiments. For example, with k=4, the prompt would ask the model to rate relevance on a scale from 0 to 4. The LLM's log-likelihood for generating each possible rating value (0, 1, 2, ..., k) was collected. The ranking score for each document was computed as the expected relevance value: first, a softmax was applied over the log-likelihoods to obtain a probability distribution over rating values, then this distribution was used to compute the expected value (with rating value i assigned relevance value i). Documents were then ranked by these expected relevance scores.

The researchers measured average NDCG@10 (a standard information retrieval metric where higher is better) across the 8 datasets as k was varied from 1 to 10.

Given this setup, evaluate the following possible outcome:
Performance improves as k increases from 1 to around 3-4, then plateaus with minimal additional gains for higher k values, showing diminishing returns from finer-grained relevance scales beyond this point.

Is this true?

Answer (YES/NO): NO